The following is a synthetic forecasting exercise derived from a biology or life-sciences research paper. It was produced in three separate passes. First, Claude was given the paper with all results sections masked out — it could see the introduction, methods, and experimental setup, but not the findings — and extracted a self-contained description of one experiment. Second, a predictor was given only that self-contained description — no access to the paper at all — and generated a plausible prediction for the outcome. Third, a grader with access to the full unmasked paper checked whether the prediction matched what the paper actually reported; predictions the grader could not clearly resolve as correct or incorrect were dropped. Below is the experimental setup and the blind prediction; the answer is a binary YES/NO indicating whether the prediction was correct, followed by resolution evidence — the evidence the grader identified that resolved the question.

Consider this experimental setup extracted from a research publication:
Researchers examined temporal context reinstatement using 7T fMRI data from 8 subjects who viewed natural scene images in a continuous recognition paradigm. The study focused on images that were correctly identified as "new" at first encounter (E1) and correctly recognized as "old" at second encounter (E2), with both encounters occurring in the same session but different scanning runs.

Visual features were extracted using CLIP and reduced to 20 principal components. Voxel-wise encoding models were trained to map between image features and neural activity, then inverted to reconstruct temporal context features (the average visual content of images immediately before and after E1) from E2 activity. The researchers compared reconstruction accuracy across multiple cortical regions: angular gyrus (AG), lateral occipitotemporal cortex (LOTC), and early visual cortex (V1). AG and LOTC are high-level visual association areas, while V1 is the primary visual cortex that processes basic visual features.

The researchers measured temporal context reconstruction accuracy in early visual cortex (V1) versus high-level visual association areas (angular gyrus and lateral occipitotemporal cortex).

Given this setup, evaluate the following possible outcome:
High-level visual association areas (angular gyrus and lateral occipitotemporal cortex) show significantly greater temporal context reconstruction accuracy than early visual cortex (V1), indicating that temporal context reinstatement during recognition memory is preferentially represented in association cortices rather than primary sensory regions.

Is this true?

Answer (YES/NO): NO